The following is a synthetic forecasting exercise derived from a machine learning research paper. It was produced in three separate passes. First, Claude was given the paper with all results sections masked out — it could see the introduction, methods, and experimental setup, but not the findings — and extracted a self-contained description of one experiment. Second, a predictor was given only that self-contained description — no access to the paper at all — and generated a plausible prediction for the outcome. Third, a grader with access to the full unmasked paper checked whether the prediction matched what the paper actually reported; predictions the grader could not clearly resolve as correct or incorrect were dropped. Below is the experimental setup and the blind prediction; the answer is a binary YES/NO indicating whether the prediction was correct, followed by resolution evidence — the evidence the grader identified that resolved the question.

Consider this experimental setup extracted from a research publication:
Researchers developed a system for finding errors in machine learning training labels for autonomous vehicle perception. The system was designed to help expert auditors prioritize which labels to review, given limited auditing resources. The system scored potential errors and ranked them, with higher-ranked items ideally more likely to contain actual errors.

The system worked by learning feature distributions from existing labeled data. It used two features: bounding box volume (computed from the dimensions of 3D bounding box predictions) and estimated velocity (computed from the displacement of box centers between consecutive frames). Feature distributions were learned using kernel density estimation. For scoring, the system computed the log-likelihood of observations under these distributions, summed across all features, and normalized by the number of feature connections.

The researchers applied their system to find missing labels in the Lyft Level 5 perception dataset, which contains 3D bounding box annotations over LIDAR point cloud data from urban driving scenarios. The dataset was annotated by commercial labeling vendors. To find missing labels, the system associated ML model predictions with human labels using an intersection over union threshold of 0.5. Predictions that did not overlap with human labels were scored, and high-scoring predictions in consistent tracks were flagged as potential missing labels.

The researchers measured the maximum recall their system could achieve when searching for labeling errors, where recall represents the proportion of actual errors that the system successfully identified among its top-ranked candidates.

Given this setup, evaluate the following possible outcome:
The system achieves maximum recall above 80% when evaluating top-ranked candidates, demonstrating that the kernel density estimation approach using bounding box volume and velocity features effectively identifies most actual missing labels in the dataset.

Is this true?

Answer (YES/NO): NO